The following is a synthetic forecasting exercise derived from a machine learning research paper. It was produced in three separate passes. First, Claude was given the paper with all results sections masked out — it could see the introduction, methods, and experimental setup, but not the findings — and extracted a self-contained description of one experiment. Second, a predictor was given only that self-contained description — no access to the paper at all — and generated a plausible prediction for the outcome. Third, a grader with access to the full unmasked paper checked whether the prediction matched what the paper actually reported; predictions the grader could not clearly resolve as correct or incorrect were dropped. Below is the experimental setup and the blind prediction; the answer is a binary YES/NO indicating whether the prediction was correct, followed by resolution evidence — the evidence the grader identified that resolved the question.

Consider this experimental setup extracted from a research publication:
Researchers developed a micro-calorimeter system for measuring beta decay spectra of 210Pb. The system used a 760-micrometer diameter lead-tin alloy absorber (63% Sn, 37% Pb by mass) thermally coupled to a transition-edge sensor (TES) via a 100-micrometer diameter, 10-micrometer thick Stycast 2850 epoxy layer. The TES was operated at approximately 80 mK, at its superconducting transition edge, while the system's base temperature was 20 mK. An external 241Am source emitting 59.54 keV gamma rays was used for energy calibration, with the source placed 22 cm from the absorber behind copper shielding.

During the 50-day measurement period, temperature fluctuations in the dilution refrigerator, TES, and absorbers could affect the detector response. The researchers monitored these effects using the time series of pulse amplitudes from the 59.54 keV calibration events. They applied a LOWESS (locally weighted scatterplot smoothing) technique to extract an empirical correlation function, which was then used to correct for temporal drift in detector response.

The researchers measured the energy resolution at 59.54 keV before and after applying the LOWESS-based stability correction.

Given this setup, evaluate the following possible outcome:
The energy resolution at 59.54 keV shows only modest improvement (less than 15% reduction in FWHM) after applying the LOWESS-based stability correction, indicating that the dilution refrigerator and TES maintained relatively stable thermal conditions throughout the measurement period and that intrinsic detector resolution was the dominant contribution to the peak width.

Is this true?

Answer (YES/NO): NO